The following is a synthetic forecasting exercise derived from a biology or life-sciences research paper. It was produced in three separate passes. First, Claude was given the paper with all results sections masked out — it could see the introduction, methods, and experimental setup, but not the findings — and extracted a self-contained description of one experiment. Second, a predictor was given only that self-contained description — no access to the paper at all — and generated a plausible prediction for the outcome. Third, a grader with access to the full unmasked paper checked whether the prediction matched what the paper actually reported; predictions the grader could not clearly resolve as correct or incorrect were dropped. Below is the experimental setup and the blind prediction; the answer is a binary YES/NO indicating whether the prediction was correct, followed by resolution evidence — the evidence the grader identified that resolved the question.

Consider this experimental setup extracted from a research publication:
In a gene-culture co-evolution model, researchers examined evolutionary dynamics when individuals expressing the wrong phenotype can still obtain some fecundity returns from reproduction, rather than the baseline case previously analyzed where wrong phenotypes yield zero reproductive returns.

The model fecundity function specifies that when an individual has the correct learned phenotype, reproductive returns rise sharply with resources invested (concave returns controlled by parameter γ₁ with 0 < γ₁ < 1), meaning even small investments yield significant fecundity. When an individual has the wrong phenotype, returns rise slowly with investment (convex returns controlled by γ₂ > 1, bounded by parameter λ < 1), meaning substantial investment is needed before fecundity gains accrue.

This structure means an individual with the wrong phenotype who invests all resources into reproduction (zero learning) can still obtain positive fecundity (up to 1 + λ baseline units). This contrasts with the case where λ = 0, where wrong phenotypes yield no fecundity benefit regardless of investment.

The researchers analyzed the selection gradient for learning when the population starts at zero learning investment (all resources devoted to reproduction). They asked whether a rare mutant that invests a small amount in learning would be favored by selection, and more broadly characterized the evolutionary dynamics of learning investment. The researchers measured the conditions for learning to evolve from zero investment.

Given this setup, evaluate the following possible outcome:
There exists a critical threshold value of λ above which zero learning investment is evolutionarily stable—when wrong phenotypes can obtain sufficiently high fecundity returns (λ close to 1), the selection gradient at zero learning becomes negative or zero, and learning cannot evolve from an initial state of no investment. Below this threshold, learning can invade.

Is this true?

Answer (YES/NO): YES